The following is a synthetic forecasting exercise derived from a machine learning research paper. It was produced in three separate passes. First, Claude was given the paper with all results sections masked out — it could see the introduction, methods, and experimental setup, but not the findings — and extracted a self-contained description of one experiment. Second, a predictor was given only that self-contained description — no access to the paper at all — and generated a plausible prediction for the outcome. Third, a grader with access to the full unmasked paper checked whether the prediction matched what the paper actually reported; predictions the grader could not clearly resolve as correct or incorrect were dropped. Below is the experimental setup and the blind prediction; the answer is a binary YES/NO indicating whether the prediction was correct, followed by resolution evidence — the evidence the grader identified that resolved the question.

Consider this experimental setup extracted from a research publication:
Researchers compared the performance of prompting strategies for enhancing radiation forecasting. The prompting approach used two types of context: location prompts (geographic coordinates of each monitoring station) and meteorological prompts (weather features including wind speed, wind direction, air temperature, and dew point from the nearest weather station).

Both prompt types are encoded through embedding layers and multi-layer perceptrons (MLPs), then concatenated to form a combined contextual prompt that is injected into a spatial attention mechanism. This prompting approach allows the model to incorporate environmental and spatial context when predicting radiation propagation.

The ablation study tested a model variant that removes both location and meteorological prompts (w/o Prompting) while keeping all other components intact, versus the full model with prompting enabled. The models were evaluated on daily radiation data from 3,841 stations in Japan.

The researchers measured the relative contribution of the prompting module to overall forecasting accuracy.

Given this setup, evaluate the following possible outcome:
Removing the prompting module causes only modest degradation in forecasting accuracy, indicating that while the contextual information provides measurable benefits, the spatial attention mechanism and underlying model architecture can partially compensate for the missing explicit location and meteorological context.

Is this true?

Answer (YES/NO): NO